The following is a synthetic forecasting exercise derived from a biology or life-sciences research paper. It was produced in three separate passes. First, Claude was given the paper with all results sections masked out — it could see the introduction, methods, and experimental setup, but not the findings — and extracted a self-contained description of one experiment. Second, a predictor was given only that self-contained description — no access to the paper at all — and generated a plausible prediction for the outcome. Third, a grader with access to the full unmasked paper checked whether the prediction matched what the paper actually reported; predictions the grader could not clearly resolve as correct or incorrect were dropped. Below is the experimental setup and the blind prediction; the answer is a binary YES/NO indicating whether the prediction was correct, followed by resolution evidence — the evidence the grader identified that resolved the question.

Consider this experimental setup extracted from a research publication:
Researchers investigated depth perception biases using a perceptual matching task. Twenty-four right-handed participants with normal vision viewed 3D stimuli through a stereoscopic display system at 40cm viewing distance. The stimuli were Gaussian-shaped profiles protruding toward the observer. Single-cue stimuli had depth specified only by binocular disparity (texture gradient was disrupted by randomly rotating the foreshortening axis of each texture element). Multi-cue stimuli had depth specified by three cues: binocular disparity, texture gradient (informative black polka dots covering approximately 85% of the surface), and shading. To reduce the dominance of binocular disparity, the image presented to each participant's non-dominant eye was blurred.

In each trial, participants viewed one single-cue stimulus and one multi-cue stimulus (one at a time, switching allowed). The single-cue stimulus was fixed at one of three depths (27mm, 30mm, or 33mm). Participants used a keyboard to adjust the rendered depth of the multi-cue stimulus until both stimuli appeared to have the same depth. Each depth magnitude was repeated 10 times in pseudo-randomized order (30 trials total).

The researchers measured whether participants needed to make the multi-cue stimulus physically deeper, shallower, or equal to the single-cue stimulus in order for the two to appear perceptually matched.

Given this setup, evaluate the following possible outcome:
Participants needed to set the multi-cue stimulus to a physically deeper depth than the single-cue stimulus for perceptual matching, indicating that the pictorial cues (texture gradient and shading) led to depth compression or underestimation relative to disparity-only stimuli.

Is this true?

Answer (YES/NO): NO